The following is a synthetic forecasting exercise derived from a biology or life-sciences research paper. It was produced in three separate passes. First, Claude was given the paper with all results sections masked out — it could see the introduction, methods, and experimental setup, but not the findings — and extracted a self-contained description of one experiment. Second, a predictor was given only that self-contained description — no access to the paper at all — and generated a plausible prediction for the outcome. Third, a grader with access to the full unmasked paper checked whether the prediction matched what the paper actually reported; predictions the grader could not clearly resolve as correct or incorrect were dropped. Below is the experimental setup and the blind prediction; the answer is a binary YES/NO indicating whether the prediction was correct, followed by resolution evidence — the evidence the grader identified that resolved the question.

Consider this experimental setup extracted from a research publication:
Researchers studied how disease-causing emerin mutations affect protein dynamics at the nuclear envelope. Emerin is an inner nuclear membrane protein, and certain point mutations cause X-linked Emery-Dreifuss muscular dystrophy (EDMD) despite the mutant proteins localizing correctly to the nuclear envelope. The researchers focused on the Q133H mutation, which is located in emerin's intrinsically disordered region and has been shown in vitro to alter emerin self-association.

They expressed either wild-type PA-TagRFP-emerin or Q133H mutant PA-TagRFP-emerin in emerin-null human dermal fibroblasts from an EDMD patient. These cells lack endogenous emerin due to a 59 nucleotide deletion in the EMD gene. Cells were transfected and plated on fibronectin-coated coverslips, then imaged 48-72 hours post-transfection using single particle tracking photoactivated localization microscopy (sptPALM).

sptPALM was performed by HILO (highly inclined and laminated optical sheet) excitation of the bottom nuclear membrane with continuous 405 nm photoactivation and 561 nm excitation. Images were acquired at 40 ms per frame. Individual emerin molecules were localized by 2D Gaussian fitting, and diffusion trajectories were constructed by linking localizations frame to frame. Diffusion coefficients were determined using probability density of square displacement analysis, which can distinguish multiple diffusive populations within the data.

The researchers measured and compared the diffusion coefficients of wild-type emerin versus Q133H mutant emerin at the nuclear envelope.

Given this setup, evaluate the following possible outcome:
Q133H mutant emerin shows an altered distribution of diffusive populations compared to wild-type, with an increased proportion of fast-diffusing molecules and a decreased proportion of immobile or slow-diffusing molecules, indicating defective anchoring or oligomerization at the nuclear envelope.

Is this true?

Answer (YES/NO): NO